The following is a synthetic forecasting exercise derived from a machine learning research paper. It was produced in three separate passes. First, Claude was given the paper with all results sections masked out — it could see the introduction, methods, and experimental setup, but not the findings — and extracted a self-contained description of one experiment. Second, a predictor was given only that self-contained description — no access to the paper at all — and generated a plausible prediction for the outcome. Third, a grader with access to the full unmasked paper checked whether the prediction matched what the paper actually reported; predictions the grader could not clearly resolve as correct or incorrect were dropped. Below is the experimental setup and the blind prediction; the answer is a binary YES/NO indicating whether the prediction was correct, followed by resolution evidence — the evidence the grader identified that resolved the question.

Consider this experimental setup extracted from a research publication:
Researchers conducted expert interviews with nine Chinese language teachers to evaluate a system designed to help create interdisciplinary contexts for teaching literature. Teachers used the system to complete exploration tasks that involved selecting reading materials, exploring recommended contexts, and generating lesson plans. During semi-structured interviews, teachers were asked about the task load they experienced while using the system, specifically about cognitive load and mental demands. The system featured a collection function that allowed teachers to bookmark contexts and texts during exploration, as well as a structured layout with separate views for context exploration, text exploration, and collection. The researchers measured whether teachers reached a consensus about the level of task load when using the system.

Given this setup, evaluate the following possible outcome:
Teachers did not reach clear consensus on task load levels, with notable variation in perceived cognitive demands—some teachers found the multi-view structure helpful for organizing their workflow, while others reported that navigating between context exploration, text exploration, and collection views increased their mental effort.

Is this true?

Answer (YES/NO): NO